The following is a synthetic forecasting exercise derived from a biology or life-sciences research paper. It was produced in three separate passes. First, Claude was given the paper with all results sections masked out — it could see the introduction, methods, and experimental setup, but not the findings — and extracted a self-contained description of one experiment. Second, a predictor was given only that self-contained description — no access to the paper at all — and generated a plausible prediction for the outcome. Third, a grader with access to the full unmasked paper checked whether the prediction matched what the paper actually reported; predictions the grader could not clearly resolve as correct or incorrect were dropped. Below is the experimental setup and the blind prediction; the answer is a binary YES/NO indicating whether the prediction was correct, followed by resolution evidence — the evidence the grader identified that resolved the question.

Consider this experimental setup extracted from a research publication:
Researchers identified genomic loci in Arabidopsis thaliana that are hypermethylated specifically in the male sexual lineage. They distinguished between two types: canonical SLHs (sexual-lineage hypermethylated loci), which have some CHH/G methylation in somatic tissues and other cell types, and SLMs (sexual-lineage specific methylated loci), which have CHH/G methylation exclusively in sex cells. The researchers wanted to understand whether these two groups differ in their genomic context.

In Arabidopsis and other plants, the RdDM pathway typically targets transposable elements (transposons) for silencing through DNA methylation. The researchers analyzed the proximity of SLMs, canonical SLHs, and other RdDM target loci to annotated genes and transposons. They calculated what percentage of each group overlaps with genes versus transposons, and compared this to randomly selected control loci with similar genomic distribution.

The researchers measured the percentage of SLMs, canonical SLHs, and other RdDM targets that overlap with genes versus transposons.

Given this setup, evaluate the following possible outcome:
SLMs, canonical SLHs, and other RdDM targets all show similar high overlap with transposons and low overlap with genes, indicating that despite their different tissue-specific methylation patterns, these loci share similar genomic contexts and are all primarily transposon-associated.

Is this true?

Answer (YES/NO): NO